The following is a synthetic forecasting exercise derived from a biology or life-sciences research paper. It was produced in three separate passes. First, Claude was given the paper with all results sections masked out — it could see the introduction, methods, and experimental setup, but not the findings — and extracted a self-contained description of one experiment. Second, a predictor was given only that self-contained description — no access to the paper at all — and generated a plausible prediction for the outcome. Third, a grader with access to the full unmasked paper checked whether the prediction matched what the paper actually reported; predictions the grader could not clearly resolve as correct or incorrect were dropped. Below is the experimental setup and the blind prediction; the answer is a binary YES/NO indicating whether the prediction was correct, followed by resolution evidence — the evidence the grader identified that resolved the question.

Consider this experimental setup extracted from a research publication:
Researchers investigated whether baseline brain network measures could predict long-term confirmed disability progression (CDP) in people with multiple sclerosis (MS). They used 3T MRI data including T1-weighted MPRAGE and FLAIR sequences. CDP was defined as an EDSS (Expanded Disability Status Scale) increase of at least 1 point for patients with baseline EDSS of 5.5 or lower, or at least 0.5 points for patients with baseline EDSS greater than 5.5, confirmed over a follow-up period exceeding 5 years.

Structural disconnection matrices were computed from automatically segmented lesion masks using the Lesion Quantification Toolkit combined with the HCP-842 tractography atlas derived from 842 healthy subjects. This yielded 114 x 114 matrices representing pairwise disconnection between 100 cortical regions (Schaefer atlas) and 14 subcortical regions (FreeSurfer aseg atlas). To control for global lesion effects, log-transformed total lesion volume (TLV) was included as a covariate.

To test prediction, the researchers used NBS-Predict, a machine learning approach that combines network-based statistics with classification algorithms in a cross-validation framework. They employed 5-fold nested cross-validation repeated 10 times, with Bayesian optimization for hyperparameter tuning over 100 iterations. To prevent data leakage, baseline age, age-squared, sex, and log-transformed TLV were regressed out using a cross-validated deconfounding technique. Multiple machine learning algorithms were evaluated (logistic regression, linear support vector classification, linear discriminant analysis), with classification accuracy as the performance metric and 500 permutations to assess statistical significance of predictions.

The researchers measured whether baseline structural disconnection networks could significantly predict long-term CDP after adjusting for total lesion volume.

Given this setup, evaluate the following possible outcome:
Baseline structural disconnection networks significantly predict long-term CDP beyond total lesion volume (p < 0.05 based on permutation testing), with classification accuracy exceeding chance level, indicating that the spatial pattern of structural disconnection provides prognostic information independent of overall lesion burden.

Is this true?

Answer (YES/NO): YES